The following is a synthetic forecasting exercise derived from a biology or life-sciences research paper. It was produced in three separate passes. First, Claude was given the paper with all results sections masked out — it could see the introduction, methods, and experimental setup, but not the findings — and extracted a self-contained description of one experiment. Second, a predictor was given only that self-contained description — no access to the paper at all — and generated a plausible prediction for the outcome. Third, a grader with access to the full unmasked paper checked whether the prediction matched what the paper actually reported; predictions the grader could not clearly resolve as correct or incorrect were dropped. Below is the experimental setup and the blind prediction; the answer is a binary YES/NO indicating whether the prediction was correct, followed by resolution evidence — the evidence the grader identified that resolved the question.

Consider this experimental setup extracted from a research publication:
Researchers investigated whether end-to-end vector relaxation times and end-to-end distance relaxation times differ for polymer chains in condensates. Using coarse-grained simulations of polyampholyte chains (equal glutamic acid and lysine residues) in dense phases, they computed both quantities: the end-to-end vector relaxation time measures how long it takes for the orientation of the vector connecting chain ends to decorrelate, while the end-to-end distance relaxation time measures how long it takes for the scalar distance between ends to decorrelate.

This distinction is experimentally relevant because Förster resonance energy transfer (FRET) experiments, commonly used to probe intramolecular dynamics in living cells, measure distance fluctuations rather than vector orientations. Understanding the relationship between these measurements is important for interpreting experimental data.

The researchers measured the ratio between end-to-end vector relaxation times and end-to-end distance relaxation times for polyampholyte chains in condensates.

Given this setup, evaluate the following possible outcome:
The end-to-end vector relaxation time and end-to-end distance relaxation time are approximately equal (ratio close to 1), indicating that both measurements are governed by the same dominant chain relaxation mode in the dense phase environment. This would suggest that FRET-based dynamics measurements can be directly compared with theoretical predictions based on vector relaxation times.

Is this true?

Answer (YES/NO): NO